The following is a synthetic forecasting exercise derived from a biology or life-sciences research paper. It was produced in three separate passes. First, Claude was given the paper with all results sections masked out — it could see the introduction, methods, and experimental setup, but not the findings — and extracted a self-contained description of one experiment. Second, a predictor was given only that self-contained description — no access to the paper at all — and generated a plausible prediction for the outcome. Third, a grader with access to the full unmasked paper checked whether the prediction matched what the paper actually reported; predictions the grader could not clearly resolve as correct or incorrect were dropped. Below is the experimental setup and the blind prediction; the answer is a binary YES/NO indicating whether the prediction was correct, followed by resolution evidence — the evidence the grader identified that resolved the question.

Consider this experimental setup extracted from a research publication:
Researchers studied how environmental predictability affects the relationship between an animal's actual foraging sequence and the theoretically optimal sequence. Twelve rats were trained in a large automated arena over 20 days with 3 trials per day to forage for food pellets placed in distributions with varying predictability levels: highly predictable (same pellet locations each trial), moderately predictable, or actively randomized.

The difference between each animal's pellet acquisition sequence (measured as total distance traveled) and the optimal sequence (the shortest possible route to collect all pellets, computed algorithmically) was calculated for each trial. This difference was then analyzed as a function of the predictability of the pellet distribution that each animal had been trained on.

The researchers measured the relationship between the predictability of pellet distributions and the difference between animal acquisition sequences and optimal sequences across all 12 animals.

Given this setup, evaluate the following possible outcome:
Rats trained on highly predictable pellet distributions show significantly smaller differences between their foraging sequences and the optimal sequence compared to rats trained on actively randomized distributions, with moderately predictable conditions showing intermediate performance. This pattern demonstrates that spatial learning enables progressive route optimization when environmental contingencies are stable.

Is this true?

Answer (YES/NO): YES